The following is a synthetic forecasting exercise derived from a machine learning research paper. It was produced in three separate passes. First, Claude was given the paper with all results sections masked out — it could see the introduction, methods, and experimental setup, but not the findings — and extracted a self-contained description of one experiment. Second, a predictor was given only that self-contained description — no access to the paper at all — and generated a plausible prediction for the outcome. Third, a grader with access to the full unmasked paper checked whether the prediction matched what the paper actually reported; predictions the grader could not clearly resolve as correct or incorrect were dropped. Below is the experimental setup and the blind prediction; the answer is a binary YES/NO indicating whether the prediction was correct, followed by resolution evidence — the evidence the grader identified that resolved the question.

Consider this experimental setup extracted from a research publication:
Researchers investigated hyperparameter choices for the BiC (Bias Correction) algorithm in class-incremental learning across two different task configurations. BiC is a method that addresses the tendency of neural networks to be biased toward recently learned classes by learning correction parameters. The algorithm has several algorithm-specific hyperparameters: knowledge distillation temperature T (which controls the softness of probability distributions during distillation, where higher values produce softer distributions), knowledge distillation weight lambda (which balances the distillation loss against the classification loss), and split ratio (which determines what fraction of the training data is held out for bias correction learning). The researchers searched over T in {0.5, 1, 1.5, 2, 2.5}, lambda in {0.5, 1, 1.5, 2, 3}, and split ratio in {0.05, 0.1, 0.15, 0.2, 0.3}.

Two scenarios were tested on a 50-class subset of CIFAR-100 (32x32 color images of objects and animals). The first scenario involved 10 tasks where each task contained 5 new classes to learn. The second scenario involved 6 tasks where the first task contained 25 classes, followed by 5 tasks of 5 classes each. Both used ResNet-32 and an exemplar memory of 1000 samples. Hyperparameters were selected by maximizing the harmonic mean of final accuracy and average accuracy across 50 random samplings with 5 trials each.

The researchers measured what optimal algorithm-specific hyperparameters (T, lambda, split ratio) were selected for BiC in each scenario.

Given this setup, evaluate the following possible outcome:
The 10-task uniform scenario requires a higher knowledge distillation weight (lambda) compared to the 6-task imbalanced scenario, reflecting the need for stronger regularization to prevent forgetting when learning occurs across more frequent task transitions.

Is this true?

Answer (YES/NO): NO